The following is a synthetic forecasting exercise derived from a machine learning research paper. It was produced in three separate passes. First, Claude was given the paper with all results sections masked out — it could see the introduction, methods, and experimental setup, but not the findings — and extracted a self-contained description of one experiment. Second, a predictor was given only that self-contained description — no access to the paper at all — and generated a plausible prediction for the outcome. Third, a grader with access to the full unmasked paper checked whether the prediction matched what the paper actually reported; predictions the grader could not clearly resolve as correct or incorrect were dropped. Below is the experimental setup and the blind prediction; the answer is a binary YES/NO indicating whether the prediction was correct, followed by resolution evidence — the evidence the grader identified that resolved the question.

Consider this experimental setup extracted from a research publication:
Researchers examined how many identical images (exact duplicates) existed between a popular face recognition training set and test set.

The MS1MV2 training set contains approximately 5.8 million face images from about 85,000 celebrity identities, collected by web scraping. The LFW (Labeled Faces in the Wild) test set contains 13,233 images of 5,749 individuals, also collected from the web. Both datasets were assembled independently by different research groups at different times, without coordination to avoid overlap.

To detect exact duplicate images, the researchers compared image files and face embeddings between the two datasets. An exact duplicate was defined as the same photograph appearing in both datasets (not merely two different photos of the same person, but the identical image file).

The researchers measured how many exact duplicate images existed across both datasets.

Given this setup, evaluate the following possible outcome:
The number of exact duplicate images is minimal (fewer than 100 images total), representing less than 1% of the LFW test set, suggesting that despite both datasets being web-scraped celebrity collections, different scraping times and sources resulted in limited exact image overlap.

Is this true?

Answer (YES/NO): NO